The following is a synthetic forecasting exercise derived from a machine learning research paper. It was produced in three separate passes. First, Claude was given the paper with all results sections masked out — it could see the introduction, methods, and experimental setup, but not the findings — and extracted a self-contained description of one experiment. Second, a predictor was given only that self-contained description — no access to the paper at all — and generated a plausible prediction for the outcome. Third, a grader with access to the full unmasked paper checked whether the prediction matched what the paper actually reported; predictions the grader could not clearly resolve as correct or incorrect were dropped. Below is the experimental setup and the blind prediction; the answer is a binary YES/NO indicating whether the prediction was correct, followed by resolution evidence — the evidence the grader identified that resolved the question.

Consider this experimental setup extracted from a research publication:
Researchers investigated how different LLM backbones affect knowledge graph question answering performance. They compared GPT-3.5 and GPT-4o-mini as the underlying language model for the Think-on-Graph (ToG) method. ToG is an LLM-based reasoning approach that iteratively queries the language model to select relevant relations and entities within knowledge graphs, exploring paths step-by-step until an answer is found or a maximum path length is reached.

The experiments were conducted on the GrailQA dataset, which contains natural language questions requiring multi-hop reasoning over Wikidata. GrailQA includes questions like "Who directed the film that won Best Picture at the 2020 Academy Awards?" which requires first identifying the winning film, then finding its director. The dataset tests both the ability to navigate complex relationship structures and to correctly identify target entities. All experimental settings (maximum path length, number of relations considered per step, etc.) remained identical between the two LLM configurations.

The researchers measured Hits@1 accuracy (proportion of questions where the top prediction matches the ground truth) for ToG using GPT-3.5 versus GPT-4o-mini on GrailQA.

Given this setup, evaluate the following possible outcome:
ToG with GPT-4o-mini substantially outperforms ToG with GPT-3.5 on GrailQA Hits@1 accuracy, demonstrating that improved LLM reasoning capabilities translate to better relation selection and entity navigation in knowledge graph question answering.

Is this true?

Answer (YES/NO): YES